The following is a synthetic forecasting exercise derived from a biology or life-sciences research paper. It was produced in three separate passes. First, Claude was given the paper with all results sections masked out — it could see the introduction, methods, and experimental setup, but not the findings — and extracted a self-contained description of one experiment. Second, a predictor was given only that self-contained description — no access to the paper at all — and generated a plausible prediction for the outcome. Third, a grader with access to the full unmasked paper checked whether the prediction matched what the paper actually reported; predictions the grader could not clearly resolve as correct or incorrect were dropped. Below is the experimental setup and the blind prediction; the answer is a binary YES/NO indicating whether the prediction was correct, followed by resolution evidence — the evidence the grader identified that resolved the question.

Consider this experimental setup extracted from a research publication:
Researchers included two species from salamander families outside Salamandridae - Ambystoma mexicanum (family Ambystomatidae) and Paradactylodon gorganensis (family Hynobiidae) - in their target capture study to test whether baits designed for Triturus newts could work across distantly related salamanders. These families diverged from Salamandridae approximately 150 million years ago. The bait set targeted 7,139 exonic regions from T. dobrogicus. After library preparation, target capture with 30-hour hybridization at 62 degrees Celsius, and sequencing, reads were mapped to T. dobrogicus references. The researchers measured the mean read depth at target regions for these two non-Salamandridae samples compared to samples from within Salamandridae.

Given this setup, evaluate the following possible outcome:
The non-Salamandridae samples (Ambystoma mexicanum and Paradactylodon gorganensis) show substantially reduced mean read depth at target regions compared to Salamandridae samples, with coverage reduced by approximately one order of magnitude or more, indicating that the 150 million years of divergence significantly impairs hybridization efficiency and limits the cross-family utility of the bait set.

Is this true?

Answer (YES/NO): YES